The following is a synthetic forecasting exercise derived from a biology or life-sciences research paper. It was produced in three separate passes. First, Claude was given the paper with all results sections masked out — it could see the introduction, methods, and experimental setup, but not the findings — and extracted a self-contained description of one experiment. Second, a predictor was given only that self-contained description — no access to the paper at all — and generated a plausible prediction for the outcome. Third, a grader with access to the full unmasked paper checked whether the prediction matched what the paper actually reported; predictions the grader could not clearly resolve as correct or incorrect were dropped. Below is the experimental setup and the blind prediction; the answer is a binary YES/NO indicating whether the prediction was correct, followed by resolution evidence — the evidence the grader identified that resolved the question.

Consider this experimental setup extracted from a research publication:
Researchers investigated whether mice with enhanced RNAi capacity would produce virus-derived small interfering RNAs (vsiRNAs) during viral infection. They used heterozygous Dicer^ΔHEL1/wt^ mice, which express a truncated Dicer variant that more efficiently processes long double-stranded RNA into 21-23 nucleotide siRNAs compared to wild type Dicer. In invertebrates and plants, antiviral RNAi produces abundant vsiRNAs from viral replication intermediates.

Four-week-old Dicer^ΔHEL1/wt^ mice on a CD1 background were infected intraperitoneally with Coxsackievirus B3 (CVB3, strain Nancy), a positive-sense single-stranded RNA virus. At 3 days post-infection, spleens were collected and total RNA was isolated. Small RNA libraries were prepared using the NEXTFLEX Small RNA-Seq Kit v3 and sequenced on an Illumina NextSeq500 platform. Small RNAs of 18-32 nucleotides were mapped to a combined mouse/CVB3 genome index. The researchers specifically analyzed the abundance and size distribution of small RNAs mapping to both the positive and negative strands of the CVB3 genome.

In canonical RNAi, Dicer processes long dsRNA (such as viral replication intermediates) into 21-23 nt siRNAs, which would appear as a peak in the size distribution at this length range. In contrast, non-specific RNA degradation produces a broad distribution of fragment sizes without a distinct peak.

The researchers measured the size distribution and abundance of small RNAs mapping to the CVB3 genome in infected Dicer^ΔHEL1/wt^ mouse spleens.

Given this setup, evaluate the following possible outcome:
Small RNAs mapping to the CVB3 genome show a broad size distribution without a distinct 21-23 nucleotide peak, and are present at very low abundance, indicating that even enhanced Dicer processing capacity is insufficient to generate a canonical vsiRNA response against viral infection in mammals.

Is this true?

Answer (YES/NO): YES